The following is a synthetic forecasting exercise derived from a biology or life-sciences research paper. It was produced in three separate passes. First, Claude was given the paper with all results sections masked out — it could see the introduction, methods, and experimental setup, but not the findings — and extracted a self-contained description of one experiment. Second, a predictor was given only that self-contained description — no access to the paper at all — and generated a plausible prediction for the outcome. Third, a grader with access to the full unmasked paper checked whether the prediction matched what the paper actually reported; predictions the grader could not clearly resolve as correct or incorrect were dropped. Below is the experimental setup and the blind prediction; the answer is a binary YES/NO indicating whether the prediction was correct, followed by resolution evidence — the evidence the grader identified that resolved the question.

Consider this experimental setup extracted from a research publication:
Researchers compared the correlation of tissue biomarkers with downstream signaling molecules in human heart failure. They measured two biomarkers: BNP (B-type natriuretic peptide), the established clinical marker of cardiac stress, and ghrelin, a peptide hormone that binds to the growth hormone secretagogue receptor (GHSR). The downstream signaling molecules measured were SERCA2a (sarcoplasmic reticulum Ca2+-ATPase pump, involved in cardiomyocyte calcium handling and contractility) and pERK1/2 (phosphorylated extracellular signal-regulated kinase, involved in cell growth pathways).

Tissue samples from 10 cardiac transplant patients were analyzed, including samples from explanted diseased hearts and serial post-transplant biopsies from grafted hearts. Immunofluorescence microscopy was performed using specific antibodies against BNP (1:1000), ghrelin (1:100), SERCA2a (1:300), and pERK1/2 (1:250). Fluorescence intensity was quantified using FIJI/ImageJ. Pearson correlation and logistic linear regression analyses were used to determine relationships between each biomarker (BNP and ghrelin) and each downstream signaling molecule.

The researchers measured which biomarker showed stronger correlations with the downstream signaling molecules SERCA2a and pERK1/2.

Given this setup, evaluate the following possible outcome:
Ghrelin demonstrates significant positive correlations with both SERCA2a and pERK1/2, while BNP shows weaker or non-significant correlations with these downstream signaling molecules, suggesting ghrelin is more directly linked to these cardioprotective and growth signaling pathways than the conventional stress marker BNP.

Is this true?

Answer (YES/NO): YES